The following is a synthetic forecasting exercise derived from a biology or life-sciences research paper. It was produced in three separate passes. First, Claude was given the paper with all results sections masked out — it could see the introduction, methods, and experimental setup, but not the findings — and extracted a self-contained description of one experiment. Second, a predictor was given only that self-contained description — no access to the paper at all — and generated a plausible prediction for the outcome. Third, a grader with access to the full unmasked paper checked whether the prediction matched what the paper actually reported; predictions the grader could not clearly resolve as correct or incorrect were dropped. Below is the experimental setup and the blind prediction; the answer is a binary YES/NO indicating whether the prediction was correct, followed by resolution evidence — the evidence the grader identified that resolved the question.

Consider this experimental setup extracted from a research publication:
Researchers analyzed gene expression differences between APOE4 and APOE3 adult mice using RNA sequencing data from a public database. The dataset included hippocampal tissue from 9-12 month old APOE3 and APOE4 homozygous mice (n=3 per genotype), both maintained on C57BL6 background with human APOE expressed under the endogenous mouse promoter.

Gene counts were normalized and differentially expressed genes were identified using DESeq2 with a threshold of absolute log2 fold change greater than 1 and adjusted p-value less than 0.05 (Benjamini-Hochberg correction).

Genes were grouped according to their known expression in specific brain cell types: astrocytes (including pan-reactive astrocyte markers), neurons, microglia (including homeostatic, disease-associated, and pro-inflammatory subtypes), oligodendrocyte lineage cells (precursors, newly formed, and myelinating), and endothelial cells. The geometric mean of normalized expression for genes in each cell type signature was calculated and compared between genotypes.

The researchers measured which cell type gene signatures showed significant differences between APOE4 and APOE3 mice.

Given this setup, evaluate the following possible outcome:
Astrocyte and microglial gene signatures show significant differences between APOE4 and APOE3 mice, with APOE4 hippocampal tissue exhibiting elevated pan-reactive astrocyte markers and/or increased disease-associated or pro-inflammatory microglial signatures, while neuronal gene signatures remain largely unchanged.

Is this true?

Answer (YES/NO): NO